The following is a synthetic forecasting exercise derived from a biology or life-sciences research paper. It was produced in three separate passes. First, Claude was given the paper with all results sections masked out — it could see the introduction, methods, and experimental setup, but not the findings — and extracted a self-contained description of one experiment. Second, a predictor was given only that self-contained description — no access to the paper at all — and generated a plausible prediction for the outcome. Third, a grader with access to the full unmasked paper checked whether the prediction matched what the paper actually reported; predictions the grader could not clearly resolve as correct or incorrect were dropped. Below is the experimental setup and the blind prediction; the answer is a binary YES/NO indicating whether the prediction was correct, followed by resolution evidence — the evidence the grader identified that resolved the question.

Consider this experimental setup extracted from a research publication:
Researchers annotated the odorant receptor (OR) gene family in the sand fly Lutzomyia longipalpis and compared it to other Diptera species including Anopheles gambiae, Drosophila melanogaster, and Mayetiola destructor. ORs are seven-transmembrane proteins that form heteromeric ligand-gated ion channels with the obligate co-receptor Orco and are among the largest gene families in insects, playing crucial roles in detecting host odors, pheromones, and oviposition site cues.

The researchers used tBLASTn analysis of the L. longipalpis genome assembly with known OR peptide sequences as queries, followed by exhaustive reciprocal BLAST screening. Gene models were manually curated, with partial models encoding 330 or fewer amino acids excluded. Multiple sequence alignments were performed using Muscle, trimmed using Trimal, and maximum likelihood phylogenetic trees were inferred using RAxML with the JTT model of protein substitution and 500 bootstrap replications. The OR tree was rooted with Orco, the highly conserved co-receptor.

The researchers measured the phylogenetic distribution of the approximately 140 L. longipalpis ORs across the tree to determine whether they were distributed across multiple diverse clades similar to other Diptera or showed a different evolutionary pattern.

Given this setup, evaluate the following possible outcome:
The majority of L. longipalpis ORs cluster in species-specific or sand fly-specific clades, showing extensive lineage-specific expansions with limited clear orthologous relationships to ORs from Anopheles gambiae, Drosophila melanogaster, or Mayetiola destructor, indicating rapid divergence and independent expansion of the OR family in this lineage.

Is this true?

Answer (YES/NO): YES